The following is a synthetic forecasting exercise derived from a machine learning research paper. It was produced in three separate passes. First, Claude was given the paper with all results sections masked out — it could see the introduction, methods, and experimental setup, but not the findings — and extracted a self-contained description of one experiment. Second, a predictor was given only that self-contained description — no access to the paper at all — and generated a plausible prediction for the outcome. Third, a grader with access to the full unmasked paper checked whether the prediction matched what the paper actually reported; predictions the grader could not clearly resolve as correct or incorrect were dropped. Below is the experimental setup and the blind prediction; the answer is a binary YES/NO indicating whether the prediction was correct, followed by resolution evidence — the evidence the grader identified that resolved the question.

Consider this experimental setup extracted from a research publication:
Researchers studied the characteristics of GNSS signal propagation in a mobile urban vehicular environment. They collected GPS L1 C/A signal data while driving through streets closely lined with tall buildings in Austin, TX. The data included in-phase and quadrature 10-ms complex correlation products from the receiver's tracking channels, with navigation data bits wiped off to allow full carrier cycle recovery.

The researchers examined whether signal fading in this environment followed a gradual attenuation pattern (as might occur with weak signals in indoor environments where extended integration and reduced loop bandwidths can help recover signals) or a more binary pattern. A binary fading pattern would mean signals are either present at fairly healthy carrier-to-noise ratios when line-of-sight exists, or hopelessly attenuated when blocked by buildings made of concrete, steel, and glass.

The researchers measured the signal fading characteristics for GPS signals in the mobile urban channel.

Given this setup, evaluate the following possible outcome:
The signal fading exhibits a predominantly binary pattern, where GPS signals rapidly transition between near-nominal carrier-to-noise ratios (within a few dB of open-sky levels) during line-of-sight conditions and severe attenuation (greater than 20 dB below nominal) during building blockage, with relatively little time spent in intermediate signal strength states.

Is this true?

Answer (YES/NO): YES